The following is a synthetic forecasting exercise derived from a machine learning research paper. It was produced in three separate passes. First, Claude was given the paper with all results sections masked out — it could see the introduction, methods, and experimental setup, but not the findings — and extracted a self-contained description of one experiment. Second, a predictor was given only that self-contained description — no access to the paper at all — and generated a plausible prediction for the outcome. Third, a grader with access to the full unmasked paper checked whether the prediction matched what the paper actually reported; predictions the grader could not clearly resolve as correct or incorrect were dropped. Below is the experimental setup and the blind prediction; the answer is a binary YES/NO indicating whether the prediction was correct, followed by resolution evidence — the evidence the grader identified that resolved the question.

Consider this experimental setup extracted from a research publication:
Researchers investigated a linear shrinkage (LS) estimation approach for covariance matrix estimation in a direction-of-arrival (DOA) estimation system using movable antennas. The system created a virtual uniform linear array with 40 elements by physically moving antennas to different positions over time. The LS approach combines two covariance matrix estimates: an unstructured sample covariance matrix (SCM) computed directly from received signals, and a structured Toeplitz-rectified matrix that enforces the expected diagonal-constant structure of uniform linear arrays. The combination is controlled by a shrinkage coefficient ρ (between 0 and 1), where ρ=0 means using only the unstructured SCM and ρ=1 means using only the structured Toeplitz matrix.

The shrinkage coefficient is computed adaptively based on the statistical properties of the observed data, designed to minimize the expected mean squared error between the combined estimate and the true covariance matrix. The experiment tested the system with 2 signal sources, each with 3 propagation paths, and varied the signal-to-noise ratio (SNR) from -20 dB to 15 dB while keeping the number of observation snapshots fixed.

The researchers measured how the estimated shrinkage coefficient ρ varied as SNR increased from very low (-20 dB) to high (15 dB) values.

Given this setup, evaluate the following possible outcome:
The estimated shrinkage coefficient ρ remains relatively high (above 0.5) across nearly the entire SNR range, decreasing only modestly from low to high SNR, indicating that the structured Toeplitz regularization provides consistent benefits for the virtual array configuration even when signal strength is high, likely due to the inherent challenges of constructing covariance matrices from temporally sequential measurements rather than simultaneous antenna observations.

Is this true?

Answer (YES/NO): NO